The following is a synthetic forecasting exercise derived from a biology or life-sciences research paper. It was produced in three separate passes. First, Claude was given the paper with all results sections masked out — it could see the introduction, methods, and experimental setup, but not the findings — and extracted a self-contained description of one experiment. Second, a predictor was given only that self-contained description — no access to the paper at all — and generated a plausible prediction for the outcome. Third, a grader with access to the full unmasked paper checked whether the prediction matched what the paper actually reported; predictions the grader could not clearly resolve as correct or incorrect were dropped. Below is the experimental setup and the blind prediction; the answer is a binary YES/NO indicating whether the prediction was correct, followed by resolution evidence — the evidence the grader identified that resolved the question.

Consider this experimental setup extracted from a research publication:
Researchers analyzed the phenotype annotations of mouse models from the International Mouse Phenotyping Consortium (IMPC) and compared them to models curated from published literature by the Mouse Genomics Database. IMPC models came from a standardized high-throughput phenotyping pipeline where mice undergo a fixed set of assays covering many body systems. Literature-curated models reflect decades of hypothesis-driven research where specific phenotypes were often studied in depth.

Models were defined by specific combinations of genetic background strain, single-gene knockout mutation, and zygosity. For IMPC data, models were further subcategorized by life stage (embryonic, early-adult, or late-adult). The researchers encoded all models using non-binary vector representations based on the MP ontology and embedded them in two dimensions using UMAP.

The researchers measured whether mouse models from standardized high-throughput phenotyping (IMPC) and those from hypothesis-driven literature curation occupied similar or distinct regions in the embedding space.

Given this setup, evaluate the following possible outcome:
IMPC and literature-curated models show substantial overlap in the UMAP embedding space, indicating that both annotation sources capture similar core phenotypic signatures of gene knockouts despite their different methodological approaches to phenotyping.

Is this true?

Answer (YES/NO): YES